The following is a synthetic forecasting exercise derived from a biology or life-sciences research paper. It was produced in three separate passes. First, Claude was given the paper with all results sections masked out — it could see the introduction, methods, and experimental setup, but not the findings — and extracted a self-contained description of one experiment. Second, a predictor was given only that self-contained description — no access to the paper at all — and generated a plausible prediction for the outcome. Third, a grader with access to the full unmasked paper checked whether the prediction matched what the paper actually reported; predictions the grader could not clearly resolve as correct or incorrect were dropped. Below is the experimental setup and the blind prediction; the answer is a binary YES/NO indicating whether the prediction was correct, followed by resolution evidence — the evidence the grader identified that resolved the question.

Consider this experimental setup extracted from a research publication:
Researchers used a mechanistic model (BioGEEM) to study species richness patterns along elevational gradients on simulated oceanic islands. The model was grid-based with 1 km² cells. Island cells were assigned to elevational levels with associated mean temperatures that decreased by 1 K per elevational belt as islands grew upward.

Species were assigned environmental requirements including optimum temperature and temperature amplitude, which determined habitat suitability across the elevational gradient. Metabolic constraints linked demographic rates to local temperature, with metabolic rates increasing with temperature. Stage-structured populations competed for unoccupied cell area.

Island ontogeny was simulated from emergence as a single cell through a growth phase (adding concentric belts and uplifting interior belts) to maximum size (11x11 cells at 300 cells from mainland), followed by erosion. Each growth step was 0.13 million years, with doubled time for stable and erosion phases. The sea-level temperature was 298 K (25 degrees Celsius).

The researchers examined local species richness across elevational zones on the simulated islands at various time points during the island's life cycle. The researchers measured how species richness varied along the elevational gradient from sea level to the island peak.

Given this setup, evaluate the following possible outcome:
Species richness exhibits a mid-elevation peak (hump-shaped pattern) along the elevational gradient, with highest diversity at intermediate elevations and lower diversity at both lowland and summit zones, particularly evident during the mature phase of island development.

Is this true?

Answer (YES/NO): YES